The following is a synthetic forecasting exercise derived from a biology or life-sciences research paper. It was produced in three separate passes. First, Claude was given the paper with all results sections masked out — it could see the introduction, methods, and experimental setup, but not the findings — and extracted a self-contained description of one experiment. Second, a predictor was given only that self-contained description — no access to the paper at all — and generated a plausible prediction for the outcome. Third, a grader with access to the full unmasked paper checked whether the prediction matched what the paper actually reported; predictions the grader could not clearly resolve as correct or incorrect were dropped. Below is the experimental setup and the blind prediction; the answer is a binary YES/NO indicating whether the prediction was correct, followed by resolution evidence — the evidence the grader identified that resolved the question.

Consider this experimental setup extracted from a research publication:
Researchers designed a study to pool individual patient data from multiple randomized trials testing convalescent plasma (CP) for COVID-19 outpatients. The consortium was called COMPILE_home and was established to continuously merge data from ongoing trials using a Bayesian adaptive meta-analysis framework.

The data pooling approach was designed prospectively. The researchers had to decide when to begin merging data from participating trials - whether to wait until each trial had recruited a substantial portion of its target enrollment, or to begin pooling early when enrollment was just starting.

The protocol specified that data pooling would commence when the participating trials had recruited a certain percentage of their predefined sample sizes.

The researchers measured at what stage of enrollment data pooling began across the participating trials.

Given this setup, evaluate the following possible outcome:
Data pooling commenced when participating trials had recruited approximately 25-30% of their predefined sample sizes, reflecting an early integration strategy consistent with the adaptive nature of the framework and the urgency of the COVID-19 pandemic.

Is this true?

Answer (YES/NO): NO